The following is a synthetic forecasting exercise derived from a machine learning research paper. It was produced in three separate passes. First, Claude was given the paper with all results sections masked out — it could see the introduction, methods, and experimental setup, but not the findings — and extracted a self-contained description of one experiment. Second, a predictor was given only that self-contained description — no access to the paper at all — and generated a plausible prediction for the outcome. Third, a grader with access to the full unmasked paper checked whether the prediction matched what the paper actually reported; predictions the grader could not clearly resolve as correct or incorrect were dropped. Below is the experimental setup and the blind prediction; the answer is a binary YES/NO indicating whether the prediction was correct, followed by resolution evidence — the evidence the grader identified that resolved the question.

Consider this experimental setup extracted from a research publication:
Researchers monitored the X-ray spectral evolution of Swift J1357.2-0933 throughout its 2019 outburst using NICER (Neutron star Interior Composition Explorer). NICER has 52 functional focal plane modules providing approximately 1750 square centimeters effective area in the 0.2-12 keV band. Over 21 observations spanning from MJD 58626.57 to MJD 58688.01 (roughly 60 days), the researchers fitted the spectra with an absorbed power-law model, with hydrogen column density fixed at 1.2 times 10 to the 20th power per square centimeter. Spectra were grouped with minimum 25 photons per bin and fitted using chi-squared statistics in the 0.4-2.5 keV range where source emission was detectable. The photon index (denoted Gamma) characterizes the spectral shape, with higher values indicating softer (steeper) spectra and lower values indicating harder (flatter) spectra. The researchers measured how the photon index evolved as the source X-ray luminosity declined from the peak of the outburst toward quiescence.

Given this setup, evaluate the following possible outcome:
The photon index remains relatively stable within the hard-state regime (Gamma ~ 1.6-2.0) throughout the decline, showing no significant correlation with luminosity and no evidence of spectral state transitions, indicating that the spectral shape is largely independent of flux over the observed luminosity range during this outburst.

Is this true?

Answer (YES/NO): NO